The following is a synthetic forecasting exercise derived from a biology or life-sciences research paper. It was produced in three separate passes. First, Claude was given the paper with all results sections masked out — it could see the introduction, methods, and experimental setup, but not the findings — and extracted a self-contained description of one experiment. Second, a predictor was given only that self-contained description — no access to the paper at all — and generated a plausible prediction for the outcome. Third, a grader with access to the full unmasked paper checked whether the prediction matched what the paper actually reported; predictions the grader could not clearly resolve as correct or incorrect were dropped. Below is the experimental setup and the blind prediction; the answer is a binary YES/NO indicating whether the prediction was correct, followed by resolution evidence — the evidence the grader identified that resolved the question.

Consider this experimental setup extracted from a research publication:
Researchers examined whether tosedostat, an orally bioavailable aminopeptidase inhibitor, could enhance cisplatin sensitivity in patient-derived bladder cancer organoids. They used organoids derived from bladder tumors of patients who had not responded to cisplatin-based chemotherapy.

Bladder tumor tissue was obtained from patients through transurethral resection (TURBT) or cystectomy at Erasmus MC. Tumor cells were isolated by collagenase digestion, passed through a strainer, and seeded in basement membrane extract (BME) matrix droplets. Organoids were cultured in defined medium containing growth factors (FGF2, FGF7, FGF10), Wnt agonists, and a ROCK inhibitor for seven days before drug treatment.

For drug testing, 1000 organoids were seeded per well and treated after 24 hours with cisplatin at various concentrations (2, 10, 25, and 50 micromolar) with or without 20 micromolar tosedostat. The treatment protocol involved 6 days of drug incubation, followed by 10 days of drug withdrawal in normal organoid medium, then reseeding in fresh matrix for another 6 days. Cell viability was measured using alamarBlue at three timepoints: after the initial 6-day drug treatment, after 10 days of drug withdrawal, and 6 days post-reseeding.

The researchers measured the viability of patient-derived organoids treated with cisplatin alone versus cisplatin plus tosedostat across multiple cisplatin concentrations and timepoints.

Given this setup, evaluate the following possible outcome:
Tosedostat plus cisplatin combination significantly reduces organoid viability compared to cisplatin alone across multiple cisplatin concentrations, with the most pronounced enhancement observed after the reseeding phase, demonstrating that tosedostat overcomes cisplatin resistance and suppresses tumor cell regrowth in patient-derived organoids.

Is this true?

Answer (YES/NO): YES